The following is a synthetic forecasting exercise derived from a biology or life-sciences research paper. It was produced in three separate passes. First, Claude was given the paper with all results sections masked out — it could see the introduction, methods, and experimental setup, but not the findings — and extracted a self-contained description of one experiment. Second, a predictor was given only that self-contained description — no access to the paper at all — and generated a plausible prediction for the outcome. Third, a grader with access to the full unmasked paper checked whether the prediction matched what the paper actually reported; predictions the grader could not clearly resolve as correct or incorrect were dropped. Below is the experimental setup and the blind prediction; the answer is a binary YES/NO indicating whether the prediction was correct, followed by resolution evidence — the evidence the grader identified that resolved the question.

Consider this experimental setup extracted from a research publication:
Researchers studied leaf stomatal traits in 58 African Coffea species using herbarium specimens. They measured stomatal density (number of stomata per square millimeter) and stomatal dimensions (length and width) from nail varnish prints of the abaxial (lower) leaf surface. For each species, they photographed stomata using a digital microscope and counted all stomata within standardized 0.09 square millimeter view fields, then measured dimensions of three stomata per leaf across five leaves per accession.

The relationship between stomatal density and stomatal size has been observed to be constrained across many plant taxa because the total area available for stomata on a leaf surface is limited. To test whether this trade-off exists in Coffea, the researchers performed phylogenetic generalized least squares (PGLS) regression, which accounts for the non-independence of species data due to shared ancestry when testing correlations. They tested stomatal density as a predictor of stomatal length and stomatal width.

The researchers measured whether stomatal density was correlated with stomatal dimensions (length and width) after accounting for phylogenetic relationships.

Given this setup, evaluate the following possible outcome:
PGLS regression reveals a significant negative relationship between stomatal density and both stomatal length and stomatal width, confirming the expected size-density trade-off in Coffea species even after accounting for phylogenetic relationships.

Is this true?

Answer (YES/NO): NO